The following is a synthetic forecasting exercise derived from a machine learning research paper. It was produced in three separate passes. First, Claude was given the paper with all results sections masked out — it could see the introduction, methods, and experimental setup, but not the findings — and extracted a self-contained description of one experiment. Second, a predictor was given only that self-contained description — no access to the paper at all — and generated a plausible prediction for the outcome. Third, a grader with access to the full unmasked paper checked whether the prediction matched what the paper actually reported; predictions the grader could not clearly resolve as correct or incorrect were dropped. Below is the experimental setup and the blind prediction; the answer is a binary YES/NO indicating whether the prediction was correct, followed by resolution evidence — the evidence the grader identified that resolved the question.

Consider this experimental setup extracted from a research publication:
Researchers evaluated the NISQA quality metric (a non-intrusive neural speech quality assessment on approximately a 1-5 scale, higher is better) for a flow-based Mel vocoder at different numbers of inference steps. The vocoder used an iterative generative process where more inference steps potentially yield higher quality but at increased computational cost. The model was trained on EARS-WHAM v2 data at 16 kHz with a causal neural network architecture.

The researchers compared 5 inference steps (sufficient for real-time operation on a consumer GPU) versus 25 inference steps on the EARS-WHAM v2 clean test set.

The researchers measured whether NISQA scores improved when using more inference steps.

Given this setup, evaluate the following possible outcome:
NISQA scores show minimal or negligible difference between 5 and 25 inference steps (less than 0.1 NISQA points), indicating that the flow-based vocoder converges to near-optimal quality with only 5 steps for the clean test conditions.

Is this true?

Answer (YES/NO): YES